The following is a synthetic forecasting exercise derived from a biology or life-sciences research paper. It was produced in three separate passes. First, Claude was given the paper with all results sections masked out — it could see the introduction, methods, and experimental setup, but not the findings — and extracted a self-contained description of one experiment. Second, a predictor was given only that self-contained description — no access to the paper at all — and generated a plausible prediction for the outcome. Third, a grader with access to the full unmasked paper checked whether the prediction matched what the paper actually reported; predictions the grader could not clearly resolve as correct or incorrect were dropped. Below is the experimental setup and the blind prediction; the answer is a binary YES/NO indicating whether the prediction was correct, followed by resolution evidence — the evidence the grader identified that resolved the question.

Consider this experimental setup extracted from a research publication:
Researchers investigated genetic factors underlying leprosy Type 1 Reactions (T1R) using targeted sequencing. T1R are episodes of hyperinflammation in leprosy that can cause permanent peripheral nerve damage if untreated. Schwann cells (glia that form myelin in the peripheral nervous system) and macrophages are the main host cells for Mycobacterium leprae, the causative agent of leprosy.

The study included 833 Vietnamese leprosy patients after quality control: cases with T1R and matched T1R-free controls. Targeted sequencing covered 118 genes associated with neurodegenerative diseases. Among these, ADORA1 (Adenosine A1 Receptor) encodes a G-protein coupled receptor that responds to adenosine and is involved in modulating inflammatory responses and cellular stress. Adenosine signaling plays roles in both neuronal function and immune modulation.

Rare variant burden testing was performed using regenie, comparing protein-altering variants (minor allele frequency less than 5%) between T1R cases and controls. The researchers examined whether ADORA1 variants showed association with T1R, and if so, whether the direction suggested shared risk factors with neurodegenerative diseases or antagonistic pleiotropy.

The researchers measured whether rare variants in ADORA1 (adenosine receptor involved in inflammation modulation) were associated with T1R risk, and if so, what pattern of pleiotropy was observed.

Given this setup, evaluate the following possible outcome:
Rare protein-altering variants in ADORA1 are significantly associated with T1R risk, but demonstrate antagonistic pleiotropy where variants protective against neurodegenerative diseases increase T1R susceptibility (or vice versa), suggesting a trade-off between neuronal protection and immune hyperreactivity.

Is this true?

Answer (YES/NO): NO